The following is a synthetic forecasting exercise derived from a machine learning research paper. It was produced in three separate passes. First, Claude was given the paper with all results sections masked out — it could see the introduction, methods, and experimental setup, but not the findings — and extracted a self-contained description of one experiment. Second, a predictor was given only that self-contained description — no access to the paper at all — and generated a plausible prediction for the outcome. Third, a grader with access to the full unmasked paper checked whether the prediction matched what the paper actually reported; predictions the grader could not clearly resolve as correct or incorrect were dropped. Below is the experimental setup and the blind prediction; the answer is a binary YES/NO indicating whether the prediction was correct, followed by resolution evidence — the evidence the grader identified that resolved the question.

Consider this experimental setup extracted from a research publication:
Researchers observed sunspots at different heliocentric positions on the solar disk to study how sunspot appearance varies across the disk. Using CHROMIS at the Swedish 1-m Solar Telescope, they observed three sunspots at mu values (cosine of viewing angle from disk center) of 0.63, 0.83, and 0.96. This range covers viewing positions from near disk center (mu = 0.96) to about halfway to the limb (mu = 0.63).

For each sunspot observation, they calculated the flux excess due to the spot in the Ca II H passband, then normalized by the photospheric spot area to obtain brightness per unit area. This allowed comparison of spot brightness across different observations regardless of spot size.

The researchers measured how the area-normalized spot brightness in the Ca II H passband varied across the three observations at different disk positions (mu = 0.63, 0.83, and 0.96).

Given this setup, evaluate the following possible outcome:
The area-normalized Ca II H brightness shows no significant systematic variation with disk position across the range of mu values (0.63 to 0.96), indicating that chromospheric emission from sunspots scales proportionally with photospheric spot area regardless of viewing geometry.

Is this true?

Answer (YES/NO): NO